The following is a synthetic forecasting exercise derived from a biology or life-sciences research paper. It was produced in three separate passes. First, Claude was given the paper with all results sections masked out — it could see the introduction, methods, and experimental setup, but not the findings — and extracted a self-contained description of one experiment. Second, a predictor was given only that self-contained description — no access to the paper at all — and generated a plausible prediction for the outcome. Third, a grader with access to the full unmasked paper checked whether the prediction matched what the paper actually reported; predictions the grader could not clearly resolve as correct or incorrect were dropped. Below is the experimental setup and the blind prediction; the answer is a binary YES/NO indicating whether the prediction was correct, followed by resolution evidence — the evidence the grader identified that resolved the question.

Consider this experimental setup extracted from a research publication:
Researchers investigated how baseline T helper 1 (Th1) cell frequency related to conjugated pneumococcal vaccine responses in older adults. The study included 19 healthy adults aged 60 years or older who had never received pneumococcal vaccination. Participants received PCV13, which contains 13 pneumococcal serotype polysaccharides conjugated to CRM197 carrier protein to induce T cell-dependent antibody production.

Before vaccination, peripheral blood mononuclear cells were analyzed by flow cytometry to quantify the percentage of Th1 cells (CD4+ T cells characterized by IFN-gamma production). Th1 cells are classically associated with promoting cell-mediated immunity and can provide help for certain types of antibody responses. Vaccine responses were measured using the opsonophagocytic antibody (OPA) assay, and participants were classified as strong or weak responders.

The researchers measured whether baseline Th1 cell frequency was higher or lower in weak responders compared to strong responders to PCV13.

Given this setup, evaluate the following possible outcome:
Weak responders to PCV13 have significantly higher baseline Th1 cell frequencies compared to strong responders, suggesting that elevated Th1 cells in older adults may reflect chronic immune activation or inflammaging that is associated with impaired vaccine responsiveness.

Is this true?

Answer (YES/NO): NO